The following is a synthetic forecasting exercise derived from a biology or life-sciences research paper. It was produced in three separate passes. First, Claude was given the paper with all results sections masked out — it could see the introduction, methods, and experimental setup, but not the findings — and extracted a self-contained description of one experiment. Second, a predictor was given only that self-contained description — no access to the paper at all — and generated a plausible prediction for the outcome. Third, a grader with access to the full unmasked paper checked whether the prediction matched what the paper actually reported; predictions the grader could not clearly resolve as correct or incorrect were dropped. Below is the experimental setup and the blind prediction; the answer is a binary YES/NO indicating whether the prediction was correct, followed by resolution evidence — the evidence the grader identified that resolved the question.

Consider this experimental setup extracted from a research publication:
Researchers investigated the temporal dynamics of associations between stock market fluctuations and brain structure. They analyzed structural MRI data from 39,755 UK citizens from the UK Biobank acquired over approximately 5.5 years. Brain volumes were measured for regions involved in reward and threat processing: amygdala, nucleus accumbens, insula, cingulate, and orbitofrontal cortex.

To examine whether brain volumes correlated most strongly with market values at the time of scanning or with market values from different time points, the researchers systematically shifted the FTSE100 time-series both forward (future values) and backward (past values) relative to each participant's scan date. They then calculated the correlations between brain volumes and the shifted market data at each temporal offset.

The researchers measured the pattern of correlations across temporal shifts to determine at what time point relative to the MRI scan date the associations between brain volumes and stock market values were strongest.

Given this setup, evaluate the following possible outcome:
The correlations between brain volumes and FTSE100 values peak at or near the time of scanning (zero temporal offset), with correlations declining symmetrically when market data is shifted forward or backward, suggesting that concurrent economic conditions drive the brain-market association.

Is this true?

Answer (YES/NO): NO